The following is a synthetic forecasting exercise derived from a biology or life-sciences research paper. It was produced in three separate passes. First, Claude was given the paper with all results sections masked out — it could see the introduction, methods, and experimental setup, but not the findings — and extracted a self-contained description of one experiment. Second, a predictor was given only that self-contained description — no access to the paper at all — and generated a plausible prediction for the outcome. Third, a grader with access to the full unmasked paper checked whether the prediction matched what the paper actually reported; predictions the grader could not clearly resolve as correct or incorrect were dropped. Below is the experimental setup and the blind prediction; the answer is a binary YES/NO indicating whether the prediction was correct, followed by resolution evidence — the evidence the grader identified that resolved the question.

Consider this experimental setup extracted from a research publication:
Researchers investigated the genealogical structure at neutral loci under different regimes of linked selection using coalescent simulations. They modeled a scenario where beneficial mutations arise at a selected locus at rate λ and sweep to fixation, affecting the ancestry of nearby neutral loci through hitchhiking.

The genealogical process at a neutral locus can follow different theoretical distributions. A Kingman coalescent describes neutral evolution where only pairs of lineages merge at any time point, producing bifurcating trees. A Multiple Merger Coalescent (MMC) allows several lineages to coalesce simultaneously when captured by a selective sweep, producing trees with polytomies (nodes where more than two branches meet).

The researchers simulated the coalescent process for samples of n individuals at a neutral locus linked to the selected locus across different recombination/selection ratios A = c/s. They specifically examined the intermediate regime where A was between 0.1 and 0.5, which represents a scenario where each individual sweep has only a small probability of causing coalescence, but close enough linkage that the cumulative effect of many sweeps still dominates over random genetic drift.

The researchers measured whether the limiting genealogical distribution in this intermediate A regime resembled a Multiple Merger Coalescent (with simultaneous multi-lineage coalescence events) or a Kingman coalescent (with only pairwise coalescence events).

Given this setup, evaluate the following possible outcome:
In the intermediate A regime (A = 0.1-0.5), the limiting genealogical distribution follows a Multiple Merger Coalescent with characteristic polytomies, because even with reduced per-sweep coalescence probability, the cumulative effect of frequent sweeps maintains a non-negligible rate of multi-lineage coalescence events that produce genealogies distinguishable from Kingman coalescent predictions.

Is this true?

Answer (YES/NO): NO